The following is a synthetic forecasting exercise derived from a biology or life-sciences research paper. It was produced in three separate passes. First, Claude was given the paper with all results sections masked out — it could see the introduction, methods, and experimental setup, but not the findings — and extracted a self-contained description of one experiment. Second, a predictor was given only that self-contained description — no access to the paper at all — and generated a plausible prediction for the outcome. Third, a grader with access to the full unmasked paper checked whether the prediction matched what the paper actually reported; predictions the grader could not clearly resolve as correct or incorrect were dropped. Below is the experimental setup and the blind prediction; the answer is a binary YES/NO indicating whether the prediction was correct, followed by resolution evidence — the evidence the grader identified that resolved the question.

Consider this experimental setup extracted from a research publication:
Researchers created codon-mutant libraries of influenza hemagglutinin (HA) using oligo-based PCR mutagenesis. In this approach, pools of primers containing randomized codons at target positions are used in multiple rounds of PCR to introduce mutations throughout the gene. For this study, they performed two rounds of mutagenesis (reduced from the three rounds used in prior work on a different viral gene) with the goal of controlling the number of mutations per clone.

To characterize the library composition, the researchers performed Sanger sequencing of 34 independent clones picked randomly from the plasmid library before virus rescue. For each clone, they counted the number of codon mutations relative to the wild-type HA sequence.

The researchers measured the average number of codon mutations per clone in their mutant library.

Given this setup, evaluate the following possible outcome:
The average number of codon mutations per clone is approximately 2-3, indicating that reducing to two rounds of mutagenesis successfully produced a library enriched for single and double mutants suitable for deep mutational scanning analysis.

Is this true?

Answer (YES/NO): YES